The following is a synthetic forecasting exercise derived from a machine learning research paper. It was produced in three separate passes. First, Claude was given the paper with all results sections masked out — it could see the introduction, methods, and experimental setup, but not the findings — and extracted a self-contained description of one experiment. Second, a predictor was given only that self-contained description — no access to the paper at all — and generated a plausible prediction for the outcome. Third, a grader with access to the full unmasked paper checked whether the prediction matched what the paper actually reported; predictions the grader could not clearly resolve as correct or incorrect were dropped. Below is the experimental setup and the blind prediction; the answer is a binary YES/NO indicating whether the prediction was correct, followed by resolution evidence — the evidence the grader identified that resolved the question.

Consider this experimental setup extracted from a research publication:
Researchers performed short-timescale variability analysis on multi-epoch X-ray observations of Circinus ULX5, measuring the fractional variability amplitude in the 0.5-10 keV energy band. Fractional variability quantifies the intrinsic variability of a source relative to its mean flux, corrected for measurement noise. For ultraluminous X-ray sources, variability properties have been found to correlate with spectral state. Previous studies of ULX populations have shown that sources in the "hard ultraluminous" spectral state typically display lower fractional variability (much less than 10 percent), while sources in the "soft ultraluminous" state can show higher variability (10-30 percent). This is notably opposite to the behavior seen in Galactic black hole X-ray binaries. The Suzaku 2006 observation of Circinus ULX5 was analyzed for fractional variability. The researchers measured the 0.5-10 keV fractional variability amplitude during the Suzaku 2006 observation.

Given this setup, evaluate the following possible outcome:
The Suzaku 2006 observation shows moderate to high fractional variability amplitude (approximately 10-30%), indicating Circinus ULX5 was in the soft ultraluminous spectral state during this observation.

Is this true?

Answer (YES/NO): NO